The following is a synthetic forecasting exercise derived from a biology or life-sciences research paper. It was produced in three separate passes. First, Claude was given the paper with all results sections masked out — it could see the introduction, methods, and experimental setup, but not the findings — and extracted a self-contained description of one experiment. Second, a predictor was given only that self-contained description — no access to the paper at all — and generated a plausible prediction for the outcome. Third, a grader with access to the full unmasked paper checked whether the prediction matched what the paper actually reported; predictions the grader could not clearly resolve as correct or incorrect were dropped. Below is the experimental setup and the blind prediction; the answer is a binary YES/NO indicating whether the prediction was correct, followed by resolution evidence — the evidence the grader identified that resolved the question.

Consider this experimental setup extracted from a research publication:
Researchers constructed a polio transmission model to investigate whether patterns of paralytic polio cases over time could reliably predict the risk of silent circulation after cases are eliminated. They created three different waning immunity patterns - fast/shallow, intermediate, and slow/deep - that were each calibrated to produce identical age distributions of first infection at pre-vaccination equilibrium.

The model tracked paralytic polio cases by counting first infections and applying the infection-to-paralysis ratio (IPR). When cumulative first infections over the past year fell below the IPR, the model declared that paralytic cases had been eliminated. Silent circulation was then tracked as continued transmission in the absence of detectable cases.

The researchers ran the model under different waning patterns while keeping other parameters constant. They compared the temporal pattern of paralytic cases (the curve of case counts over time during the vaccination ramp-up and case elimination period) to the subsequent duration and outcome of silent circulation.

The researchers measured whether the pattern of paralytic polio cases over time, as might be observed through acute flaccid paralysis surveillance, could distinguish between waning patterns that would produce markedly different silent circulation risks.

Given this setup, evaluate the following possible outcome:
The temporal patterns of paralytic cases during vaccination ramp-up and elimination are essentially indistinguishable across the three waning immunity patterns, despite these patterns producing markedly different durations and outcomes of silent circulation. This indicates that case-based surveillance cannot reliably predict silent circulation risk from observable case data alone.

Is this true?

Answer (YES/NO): YES